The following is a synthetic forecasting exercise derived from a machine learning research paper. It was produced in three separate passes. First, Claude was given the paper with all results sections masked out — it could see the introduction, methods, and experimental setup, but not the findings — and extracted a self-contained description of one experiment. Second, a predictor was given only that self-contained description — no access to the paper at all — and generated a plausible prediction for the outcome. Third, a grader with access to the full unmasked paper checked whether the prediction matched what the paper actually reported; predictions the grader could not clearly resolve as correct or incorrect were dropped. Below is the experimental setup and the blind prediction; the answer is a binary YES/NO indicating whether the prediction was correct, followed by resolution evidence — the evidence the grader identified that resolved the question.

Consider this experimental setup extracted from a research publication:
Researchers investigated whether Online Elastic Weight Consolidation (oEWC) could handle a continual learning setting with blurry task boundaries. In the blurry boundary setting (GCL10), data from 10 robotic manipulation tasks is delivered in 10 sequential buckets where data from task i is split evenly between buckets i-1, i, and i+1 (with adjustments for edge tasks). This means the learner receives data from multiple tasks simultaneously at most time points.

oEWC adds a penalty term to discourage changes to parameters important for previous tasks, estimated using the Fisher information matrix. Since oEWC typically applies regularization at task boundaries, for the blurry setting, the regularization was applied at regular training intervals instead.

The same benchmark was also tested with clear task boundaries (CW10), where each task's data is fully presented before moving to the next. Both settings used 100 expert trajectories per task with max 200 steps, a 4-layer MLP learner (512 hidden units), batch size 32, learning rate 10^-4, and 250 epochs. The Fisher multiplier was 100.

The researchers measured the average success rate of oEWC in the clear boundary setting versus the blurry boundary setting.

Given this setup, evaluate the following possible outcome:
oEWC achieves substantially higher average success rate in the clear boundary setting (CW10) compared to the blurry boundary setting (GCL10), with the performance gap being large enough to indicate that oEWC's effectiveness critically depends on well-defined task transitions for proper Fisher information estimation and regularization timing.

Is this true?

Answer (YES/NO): NO